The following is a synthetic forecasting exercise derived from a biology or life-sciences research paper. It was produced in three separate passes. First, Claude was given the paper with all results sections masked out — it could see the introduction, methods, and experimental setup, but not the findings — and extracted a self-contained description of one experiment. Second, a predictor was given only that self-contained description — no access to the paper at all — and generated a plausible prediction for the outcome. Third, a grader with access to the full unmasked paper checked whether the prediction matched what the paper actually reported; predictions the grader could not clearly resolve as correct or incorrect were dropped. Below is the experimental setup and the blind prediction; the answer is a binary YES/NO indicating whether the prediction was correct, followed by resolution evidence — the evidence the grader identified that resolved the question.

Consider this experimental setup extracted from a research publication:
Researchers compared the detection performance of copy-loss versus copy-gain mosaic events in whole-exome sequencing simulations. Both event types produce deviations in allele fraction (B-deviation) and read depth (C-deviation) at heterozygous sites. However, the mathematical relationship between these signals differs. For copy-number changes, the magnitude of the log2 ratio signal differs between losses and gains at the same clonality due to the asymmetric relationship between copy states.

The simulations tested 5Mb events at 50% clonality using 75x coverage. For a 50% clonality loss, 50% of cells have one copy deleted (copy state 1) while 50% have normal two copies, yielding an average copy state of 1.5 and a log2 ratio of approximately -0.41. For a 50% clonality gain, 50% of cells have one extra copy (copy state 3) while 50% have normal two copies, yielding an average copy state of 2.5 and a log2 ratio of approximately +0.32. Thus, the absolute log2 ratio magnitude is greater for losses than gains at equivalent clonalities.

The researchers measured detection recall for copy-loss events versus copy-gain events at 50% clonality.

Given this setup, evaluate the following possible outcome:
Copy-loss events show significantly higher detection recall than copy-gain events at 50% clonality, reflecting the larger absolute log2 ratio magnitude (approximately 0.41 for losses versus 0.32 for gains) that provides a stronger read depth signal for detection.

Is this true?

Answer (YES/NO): NO